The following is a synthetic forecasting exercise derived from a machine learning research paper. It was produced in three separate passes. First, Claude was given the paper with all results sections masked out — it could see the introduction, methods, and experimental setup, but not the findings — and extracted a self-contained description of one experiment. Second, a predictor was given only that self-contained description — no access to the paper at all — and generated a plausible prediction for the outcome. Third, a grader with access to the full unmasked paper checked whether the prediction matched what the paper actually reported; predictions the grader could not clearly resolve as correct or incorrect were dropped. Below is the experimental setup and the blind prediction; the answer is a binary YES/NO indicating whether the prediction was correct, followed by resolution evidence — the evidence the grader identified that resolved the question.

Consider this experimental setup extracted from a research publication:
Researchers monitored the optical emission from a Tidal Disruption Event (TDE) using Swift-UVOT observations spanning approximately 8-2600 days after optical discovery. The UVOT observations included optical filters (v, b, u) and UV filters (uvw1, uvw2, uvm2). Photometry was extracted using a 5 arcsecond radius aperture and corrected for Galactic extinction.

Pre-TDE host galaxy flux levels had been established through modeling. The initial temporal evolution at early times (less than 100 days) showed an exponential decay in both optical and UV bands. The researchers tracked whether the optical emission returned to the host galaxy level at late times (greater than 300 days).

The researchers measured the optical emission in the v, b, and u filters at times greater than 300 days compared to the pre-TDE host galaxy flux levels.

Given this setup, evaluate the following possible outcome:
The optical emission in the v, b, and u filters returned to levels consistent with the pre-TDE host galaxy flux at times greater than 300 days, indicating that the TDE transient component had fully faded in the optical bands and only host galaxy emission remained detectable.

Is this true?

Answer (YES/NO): YES